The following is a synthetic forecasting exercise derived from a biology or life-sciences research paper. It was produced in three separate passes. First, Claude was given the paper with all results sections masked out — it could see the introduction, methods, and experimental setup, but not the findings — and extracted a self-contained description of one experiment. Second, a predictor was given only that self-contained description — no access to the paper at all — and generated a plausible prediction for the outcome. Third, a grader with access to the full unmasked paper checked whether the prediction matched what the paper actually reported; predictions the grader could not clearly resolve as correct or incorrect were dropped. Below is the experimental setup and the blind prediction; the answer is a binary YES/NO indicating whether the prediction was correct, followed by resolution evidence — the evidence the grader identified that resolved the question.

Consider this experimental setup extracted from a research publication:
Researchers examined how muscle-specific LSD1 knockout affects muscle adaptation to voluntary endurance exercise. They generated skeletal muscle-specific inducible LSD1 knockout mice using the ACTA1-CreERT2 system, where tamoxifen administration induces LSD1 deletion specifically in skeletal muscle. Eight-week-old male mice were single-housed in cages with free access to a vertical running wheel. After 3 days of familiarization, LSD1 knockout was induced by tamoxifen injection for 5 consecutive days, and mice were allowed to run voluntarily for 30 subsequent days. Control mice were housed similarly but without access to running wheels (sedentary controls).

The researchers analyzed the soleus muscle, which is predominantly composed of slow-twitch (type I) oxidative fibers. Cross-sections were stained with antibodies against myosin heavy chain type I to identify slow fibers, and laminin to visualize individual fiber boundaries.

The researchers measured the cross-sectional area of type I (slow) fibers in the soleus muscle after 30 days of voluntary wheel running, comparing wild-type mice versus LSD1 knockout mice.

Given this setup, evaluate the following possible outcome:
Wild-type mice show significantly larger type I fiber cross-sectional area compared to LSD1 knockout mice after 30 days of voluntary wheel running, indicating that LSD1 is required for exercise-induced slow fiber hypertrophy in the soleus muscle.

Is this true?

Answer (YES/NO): NO